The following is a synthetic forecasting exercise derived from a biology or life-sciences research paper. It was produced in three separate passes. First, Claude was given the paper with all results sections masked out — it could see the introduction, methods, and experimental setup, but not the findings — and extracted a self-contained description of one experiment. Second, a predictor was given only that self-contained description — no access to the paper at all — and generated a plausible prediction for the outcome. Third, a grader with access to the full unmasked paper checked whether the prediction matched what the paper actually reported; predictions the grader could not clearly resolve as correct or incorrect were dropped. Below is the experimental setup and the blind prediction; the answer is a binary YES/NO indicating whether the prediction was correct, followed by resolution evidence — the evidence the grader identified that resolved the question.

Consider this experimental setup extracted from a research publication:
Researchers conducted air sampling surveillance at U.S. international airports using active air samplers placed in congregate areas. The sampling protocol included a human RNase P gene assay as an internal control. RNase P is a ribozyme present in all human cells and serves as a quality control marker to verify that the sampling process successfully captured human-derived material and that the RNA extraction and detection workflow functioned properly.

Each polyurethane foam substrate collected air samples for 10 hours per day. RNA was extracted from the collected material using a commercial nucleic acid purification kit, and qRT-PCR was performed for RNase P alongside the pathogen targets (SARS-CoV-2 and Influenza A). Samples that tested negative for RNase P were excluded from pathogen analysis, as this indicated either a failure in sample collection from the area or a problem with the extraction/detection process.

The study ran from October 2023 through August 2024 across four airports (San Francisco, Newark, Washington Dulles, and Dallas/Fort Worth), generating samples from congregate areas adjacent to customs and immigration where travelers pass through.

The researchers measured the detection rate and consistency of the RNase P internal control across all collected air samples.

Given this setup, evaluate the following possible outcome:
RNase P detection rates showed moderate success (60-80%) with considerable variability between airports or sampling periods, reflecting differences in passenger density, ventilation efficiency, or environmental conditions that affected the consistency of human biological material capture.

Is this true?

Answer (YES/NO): NO